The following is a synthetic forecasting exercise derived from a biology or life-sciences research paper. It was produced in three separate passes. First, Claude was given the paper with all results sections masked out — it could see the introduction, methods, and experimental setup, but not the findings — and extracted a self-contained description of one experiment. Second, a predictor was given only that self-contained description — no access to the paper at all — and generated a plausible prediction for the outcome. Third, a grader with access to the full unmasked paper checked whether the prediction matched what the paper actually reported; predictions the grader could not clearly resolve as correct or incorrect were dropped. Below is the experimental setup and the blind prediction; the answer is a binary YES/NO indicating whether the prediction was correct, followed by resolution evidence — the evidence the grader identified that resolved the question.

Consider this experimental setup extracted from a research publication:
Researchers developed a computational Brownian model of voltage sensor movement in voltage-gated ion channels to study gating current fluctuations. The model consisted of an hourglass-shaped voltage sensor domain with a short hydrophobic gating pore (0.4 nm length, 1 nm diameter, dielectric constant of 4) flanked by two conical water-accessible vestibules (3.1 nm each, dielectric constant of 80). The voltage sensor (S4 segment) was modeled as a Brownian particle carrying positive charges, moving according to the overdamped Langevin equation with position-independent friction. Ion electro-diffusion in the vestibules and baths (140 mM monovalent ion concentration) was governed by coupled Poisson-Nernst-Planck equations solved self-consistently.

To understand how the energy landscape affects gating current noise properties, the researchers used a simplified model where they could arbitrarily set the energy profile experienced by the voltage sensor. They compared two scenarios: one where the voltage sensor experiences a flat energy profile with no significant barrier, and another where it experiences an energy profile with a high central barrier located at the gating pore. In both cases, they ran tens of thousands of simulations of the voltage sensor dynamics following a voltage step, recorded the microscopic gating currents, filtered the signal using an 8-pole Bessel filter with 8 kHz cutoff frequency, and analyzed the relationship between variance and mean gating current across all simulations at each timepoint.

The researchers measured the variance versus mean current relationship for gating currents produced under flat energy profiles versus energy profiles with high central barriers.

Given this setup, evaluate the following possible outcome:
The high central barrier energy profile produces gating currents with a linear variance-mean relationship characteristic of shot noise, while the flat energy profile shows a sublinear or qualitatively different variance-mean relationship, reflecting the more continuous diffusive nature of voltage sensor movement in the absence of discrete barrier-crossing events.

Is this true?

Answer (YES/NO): NO